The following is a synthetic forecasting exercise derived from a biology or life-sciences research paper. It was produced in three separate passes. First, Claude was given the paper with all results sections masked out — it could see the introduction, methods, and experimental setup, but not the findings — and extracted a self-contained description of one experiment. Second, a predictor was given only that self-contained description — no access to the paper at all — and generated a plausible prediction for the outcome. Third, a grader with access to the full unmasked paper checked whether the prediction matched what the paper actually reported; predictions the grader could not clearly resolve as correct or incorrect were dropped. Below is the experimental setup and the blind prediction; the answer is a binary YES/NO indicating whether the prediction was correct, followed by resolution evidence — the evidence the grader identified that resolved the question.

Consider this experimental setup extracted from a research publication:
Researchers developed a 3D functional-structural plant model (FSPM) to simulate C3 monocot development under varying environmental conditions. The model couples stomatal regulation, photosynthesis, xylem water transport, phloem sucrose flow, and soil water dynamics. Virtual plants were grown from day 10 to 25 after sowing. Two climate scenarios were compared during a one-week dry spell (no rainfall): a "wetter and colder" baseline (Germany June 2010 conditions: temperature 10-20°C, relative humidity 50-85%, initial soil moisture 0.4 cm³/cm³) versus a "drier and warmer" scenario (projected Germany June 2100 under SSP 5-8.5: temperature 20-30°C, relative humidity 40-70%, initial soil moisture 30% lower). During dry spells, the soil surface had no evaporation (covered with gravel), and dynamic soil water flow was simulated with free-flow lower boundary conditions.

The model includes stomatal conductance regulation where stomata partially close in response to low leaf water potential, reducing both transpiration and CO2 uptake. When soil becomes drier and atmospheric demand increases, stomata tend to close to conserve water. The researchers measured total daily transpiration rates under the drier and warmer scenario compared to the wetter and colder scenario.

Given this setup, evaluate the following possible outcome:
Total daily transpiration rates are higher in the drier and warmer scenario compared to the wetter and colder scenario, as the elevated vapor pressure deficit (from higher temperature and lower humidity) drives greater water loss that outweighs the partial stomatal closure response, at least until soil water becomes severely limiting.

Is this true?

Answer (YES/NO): YES